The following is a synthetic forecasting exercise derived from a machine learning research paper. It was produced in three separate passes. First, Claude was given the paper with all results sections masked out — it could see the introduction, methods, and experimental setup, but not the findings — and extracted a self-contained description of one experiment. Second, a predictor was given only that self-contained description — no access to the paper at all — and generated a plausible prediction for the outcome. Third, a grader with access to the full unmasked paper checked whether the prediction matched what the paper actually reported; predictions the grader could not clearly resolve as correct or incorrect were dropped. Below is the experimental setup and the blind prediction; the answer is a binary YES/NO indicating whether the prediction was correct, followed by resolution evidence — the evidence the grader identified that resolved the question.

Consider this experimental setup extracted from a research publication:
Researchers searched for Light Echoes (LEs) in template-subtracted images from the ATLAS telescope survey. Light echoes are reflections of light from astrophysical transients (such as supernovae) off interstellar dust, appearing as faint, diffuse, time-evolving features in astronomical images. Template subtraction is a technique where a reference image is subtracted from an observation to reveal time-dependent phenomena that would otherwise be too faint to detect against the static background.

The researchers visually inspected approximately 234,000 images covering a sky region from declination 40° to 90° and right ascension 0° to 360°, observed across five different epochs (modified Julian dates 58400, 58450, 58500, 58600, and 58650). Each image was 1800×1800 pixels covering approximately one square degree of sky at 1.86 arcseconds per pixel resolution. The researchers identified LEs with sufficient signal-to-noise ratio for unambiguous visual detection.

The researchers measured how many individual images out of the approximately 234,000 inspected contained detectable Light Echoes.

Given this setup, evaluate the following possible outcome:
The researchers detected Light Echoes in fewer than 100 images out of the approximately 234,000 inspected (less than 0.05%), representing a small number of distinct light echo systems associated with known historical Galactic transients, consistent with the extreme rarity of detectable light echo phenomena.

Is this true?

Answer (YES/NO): YES